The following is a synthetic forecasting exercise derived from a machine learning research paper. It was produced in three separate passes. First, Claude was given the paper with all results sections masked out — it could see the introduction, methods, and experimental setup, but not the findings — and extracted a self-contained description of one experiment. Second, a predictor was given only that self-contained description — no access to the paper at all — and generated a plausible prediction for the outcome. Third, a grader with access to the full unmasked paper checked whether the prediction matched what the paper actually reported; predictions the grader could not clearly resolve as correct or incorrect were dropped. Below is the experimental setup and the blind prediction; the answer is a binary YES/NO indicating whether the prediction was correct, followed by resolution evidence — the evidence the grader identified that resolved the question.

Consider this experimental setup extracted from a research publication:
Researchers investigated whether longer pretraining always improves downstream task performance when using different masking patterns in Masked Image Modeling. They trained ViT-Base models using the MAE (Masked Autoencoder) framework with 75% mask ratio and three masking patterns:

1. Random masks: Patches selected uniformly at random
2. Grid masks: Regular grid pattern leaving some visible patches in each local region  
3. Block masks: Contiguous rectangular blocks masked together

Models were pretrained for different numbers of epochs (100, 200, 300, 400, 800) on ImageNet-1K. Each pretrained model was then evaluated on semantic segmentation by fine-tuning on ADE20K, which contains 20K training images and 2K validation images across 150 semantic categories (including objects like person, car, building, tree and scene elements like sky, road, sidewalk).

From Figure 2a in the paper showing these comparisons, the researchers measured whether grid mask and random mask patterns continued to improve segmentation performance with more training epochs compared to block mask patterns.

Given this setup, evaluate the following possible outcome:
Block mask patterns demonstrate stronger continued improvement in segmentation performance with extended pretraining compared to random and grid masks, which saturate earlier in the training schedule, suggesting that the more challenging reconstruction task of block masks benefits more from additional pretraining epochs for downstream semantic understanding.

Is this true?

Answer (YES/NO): YES